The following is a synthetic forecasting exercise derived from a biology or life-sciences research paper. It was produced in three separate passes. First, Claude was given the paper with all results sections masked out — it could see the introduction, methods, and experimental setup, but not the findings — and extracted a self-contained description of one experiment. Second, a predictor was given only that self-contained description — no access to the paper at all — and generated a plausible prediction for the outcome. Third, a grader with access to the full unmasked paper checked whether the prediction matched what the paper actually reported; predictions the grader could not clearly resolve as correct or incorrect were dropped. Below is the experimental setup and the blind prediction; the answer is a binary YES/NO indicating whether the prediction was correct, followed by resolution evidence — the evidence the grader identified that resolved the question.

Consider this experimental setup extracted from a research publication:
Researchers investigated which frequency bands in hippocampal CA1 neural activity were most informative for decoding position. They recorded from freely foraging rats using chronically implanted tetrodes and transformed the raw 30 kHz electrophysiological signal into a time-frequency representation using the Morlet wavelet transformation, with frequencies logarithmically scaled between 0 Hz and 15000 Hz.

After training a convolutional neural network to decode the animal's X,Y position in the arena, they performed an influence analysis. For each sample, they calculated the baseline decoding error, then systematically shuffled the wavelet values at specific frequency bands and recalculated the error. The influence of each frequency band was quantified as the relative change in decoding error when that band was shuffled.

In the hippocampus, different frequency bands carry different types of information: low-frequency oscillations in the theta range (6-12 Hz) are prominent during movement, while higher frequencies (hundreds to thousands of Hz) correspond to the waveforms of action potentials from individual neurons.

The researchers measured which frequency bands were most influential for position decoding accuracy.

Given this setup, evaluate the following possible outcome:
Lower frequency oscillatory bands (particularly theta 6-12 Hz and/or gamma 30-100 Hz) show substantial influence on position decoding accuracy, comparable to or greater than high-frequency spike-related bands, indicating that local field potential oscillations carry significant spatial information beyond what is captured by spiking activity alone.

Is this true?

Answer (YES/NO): NO